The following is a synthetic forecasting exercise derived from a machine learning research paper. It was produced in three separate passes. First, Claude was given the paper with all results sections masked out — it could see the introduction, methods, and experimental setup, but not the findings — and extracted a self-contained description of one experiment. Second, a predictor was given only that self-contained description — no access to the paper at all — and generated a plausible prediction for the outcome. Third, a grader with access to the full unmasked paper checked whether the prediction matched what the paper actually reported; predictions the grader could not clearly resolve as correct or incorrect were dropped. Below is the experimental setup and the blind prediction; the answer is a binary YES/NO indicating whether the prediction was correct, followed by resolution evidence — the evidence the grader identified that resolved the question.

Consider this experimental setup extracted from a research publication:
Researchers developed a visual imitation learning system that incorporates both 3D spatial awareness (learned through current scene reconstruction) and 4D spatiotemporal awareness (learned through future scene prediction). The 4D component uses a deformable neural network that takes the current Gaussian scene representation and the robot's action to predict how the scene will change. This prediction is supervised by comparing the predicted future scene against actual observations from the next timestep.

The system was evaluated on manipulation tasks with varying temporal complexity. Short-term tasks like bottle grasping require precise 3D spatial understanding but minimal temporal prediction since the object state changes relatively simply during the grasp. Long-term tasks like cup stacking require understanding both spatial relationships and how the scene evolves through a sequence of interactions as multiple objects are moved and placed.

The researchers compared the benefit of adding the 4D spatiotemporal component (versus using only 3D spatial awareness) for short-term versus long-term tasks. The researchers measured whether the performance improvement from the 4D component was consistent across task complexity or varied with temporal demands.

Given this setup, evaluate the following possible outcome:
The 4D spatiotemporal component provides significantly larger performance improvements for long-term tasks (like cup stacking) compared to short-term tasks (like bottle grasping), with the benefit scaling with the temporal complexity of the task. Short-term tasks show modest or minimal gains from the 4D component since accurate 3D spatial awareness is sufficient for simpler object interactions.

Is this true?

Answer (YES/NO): NO